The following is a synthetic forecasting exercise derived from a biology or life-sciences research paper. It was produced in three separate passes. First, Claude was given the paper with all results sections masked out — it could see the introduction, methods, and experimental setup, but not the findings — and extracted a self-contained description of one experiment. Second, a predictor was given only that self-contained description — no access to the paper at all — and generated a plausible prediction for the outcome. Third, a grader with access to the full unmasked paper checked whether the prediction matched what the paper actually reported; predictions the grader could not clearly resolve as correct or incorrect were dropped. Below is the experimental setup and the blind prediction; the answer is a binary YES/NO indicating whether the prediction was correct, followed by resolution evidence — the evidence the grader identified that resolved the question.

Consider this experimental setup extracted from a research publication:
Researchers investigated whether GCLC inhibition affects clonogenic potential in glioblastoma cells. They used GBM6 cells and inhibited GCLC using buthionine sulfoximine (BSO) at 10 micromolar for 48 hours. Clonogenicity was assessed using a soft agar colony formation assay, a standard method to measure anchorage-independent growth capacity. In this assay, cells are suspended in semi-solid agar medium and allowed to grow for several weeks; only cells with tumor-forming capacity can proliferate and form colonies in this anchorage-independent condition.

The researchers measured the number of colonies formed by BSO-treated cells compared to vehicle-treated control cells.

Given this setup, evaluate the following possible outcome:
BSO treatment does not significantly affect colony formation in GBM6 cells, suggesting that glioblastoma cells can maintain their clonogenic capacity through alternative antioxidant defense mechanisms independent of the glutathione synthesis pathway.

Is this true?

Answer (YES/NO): NO